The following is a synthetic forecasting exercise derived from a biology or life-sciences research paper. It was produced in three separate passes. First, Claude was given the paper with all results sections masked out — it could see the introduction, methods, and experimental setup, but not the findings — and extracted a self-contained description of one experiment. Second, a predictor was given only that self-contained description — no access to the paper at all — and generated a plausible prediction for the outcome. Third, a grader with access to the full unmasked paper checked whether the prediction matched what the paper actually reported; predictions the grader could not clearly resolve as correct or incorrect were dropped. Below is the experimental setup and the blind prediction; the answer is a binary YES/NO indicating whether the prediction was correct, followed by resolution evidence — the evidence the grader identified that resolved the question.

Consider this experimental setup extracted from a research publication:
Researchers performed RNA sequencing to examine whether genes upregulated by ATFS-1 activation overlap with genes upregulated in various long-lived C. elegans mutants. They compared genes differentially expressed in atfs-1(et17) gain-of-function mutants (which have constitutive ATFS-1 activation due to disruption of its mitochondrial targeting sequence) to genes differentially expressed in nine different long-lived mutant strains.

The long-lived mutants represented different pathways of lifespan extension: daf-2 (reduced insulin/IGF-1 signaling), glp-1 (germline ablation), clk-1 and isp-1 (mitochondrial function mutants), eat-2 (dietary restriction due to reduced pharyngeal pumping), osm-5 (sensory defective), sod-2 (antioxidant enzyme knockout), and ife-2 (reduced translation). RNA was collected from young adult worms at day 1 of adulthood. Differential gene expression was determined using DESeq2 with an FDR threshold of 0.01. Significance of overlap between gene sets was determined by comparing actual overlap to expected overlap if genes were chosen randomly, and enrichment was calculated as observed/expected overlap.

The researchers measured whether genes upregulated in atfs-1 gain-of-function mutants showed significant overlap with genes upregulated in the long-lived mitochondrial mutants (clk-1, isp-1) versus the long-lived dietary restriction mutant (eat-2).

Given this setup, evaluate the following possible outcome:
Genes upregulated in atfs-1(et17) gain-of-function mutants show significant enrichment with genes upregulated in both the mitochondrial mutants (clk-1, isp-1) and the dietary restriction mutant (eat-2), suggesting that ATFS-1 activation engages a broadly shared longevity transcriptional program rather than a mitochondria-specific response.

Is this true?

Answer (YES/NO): YES